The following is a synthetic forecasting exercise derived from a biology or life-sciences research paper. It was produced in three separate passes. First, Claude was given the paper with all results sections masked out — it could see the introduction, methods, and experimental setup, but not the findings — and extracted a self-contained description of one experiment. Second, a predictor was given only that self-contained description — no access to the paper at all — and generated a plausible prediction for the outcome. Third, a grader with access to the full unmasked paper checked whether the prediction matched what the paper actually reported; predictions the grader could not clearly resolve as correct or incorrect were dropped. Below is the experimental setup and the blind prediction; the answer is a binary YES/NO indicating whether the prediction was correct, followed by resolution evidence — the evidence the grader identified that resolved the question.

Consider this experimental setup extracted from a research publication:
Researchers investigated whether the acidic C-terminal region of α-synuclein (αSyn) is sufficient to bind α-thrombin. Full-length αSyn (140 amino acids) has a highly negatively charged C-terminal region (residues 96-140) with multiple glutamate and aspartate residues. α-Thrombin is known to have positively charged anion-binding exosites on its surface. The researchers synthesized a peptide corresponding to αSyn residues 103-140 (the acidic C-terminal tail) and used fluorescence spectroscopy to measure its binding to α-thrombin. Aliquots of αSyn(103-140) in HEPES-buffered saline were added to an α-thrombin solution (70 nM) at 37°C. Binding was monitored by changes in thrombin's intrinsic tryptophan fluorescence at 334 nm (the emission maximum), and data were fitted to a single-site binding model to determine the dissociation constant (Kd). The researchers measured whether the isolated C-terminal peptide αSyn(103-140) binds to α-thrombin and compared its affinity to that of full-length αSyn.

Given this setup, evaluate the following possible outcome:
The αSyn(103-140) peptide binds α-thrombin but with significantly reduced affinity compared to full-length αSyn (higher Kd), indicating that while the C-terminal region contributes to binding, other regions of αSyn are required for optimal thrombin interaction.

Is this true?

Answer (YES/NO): NO